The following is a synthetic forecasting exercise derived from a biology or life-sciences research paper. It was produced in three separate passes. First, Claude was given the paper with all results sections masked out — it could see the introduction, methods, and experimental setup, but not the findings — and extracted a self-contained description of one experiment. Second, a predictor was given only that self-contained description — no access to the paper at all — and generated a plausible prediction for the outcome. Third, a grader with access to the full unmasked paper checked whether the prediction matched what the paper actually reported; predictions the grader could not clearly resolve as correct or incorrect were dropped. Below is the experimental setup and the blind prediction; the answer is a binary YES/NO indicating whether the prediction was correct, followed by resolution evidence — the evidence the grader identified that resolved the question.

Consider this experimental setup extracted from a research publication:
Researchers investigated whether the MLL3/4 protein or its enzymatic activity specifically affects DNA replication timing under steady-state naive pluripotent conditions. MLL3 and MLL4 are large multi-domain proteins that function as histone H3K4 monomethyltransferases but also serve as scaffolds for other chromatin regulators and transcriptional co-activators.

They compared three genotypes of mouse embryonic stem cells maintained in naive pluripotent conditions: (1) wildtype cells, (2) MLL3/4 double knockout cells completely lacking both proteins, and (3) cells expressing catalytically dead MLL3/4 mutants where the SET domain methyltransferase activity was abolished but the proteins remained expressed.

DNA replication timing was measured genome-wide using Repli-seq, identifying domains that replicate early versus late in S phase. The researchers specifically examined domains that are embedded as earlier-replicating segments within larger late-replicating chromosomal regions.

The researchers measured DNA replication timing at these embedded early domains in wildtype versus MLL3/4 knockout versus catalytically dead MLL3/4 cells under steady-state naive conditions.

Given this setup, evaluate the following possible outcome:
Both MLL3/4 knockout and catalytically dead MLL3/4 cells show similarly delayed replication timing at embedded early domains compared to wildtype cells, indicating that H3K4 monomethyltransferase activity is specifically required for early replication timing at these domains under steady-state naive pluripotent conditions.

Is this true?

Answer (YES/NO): YES